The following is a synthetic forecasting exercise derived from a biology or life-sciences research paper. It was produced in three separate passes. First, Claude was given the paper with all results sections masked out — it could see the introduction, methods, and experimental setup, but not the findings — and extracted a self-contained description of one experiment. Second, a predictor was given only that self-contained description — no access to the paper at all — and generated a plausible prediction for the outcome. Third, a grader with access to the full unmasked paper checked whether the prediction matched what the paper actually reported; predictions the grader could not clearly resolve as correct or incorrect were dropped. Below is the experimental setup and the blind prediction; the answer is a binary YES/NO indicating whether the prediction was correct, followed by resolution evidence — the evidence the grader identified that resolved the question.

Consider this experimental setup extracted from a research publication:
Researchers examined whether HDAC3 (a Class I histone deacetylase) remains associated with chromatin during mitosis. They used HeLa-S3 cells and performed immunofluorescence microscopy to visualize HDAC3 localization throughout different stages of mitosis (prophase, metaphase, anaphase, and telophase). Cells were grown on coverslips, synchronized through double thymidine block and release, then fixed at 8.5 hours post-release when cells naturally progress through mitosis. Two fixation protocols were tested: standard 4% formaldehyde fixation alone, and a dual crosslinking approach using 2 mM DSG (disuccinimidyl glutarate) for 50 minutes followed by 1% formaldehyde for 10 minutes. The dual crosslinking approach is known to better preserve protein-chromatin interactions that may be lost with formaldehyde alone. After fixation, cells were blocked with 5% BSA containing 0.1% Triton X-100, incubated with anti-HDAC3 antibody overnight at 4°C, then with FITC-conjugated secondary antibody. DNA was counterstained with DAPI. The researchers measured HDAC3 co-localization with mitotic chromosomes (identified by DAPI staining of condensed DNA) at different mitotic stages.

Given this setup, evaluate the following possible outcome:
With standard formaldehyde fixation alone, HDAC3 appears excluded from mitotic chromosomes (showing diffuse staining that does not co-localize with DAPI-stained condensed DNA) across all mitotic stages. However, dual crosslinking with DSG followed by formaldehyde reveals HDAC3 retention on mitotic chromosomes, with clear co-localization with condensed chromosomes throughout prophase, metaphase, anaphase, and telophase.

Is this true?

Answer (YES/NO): NO